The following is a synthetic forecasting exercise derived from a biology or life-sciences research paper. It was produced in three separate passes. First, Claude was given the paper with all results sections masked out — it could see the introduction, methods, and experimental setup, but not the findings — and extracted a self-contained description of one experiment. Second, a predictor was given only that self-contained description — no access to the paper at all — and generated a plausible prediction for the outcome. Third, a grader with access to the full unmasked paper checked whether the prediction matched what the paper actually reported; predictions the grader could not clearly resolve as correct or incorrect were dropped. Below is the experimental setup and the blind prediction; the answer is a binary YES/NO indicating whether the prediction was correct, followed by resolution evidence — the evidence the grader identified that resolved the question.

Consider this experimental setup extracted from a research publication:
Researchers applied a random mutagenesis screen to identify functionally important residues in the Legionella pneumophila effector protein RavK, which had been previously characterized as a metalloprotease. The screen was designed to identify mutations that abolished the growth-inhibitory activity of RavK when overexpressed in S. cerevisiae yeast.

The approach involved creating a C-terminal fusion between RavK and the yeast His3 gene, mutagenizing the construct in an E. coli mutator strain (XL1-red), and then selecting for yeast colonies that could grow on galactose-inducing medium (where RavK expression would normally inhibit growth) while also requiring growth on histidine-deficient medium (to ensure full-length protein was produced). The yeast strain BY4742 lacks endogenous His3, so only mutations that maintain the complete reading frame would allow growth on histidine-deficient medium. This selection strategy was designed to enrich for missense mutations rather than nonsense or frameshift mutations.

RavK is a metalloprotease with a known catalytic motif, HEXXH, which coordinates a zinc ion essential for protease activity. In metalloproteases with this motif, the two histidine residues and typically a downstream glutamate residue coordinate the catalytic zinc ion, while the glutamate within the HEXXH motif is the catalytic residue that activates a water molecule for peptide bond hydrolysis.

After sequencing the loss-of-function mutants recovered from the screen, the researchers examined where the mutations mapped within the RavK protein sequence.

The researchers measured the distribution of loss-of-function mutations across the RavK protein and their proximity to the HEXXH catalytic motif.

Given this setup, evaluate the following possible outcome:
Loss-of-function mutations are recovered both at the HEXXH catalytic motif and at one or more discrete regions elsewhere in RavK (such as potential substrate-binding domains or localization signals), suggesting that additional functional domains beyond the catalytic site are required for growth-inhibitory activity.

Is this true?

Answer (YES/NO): NO